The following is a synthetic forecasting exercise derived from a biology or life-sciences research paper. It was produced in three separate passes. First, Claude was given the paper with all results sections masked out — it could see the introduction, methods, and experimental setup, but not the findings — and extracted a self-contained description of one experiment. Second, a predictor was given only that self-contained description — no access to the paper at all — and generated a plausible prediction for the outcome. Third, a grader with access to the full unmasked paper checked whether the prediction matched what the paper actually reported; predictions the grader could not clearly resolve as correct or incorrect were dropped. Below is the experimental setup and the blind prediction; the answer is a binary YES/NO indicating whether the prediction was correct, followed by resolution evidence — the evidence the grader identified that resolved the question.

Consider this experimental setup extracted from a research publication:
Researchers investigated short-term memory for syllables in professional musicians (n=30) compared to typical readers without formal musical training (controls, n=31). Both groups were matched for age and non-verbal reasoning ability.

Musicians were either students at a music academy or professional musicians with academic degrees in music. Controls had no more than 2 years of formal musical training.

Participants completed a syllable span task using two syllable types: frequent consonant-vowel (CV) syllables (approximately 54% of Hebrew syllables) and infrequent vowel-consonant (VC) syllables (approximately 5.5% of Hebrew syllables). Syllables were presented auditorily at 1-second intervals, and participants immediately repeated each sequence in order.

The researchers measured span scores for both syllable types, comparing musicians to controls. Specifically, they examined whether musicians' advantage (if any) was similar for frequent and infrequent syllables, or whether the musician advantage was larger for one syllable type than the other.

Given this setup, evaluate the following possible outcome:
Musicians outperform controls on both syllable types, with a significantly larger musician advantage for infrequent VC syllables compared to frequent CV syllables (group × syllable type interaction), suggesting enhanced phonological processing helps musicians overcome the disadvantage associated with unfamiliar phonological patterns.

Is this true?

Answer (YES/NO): NO